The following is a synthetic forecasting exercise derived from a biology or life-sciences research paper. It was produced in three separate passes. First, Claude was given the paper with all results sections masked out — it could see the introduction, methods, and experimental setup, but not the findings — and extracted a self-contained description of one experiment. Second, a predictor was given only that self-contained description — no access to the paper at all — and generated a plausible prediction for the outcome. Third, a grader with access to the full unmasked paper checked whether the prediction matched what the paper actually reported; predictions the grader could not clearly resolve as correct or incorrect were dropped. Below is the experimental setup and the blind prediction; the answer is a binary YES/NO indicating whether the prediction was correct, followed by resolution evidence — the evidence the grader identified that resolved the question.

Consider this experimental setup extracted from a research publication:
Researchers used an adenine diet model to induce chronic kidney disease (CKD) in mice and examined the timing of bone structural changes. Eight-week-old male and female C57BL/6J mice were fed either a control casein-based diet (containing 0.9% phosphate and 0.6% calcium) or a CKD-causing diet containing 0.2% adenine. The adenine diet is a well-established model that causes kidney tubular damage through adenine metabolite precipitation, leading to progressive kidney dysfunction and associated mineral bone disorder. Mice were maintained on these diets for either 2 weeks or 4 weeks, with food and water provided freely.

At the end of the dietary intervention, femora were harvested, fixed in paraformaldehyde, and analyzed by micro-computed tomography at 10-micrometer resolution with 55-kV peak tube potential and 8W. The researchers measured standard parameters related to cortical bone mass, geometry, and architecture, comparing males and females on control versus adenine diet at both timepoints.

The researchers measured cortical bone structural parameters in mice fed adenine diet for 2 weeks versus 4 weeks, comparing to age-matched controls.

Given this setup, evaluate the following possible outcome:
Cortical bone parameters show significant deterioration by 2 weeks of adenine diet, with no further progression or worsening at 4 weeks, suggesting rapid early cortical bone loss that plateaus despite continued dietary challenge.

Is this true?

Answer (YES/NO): NO